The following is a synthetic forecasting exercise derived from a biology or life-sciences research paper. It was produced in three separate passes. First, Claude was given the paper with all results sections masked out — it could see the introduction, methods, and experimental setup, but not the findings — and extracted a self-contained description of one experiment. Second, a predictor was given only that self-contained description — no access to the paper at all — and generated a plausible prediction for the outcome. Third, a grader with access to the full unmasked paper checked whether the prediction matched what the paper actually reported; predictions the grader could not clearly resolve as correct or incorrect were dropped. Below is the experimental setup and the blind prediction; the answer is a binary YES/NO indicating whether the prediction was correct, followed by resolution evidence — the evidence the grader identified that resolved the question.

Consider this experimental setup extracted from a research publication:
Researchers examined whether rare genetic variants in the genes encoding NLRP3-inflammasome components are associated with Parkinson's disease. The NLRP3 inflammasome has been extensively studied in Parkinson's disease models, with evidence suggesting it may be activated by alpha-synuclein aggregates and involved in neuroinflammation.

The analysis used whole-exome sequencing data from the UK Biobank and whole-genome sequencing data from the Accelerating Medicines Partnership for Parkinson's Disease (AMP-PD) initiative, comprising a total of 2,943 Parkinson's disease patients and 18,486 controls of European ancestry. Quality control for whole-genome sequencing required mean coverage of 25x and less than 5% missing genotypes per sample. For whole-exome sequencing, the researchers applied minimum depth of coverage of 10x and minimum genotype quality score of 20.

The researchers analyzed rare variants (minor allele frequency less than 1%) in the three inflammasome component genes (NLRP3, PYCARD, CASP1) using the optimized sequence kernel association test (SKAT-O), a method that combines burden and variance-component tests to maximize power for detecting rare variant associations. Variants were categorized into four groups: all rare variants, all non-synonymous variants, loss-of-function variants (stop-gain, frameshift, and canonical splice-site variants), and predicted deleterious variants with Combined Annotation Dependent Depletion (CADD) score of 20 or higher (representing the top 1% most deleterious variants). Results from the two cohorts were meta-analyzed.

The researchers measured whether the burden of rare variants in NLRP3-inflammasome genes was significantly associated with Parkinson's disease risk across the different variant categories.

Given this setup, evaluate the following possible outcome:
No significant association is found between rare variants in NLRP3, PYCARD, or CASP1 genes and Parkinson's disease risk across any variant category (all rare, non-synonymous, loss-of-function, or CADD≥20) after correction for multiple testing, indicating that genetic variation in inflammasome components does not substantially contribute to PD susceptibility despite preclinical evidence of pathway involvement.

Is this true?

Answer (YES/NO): YES